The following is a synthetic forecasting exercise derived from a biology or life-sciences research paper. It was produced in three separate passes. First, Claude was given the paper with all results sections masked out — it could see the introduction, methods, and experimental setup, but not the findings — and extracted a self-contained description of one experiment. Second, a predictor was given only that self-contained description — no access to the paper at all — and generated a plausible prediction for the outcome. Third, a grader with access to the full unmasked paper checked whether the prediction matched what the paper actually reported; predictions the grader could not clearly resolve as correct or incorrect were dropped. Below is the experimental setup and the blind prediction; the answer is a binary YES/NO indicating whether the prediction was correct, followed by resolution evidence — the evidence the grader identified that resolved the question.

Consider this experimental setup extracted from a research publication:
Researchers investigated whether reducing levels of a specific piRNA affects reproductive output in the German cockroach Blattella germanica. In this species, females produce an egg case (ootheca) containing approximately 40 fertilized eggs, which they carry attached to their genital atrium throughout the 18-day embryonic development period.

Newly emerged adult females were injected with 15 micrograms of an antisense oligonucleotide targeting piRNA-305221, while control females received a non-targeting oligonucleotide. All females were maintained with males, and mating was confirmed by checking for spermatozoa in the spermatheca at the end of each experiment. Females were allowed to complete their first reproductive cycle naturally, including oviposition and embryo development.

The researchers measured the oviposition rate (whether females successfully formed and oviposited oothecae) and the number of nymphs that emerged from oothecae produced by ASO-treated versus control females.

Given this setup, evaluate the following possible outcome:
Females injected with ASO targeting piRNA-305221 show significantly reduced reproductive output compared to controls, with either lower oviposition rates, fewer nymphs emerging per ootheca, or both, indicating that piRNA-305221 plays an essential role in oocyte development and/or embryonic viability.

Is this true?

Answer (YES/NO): YES